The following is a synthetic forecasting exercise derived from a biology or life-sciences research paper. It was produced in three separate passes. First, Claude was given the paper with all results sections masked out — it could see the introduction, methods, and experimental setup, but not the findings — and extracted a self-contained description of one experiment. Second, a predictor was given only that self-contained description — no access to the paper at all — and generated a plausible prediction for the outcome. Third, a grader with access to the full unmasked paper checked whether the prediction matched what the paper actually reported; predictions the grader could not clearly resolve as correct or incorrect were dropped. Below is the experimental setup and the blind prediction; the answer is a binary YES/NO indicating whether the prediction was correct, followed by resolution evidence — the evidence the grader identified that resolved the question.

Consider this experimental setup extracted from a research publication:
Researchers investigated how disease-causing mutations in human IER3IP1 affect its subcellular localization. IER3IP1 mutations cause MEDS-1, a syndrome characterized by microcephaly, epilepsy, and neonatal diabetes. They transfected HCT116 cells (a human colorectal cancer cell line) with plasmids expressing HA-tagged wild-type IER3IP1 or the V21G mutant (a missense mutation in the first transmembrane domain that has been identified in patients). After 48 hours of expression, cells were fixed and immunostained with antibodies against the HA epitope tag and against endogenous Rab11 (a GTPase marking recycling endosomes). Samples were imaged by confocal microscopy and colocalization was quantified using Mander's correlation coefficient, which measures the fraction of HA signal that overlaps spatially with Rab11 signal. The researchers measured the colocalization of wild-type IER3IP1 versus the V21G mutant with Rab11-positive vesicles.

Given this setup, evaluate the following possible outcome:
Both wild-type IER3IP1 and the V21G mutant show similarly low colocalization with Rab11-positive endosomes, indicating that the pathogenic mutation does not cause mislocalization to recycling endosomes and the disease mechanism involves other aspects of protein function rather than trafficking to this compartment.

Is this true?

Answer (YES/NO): NO